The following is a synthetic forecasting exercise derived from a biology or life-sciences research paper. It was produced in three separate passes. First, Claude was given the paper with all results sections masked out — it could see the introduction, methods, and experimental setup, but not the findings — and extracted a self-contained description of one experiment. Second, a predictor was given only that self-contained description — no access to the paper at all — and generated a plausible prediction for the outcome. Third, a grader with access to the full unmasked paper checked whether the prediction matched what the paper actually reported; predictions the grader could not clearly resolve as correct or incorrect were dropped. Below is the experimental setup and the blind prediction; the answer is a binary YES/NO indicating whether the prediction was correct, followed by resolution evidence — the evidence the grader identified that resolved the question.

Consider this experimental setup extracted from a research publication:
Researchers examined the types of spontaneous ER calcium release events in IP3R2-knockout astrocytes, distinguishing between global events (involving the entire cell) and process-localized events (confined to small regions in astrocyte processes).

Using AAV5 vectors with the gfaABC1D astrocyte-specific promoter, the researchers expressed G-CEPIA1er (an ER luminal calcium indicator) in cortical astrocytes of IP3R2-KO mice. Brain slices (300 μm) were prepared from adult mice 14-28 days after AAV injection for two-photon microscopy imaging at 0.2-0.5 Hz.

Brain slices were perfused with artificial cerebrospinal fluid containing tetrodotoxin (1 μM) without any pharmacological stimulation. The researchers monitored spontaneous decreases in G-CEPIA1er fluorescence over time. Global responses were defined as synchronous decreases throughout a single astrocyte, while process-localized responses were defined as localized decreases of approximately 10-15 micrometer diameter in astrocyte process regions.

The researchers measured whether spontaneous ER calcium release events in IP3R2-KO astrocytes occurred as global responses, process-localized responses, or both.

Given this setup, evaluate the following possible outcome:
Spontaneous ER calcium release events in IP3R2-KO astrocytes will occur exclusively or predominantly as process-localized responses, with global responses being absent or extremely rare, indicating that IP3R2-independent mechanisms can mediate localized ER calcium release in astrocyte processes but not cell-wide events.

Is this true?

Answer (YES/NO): NO